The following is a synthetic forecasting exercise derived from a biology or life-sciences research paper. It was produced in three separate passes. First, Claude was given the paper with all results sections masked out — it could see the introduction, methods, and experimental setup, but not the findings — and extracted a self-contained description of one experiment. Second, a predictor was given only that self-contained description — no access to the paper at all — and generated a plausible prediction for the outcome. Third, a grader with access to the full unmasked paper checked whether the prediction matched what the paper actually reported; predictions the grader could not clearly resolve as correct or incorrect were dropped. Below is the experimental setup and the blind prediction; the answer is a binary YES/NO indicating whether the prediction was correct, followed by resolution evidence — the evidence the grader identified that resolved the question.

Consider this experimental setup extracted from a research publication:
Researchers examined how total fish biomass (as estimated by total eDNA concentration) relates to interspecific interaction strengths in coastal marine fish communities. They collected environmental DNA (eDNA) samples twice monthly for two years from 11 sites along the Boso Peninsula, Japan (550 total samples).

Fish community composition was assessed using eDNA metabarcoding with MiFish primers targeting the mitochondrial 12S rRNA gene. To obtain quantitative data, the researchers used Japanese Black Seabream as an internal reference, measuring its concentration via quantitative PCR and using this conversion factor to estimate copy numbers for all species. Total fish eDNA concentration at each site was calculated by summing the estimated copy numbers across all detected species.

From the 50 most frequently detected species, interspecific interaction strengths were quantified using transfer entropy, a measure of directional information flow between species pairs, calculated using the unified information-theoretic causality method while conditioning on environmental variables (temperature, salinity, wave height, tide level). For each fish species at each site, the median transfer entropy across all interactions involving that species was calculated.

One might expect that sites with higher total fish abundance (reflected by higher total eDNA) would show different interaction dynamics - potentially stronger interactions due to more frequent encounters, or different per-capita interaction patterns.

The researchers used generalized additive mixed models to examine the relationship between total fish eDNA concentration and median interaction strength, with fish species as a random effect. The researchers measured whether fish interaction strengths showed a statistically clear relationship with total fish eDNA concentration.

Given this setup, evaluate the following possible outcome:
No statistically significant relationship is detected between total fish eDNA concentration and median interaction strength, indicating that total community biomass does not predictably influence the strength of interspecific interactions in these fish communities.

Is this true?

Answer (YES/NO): YES